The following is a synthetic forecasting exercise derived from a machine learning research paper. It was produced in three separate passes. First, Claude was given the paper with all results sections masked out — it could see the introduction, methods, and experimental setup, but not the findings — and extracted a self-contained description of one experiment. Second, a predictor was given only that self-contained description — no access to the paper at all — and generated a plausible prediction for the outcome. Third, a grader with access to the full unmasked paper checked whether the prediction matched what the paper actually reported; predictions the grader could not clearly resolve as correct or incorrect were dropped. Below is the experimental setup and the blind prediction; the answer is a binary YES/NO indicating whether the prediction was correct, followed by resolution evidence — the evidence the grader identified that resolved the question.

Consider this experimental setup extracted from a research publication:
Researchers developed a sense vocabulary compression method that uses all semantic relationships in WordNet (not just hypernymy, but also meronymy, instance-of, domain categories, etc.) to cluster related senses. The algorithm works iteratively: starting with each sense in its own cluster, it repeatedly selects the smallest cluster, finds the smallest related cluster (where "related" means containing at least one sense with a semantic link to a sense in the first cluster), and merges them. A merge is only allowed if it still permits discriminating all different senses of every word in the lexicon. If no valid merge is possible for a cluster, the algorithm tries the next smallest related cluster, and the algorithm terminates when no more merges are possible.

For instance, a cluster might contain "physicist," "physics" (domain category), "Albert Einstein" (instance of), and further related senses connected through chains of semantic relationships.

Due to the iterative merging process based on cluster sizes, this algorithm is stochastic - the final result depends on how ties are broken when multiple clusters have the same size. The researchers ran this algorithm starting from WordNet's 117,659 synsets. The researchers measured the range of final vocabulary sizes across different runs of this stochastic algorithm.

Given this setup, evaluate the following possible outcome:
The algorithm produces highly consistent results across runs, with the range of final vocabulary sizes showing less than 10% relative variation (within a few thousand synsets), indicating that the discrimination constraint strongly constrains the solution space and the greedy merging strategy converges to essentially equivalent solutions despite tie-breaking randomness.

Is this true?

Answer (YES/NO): NO